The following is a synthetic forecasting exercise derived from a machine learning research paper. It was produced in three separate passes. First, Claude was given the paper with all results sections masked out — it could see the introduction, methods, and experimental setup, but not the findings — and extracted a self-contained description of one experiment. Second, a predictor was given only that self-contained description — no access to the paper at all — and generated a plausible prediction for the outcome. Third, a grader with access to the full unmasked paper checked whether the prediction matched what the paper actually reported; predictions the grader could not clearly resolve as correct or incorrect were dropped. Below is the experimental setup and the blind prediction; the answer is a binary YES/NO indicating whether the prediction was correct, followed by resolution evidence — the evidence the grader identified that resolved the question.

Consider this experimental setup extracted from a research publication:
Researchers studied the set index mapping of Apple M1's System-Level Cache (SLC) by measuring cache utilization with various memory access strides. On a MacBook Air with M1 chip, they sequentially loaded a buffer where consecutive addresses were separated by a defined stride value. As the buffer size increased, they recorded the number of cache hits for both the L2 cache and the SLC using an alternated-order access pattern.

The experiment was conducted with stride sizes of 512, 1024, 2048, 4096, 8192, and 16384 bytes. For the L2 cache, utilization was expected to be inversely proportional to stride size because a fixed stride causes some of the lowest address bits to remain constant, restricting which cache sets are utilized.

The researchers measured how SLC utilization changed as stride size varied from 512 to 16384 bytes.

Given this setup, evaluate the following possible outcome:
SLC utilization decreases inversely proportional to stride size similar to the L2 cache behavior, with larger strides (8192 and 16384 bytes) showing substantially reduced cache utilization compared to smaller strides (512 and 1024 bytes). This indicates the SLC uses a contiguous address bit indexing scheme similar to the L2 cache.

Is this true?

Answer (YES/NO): NO